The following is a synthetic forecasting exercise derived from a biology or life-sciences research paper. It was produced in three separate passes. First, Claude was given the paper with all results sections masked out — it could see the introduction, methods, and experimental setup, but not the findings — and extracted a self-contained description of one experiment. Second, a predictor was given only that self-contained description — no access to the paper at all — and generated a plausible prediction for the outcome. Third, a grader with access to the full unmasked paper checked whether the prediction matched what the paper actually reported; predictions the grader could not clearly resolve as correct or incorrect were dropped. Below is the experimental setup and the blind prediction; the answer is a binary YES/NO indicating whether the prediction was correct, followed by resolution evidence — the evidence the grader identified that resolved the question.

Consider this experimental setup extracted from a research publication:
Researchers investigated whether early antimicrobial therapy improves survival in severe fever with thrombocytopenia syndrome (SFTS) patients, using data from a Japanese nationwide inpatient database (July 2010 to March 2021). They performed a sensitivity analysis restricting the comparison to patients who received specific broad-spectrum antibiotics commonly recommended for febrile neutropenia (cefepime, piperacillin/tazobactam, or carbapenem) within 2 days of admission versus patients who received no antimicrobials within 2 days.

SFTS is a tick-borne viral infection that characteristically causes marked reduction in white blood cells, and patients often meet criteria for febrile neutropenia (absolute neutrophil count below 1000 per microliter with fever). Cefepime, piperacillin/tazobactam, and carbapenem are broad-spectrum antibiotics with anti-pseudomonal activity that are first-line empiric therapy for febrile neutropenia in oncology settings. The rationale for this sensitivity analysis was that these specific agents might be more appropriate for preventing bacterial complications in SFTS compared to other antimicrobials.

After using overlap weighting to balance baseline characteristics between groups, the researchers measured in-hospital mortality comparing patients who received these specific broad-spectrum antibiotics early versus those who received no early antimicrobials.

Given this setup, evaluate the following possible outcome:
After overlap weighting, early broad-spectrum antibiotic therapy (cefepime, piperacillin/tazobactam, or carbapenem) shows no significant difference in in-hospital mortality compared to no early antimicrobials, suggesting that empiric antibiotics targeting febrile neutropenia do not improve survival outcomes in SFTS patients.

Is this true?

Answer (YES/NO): YES